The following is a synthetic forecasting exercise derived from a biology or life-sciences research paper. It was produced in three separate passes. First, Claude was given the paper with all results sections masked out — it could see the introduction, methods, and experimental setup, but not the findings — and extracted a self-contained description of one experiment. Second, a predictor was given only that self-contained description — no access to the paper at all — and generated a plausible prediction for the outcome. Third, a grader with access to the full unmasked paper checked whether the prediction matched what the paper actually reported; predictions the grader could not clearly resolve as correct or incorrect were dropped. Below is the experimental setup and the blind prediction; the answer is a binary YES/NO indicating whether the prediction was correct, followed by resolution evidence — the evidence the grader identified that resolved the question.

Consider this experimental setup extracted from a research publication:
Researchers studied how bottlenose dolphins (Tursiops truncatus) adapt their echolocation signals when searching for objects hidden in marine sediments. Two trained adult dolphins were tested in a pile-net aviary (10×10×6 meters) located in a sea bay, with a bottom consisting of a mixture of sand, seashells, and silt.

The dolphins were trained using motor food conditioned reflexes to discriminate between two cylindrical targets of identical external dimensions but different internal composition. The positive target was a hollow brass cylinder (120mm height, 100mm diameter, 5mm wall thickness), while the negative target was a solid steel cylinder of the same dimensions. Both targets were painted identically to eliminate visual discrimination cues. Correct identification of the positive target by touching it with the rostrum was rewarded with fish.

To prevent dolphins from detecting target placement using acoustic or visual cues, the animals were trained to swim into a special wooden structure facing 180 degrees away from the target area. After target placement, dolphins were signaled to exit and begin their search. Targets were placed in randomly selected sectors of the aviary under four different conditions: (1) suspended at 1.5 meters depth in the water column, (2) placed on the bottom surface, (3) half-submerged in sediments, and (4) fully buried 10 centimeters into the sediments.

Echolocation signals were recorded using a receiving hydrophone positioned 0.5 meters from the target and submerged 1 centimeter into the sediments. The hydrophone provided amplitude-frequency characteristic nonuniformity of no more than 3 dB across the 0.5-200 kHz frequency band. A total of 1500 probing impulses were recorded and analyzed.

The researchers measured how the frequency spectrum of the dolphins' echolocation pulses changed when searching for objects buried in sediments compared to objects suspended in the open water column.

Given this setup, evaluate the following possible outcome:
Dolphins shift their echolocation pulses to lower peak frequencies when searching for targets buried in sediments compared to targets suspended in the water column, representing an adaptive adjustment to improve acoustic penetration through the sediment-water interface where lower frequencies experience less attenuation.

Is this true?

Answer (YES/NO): YES